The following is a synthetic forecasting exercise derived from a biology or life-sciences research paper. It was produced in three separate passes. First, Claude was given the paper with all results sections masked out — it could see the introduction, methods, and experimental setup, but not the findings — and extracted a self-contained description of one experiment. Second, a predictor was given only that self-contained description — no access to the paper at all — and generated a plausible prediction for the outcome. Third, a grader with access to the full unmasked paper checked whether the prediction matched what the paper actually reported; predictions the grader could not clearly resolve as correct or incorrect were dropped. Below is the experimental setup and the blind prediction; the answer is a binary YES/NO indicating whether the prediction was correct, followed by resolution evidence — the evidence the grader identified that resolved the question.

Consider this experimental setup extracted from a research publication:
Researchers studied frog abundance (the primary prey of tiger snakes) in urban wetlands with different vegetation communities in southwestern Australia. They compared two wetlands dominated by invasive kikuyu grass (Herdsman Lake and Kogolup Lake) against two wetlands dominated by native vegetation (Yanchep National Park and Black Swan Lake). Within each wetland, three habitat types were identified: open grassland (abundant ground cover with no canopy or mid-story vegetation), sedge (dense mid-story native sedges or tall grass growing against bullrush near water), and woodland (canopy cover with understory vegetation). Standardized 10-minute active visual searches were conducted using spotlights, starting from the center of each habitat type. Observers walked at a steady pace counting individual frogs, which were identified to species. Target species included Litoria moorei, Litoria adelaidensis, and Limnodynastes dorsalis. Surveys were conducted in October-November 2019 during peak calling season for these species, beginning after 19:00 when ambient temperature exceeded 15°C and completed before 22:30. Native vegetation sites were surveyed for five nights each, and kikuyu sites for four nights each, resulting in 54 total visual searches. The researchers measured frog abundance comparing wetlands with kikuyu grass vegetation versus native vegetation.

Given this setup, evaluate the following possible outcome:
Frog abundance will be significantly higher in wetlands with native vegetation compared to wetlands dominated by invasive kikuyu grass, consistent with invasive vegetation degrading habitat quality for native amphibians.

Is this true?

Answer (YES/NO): NO